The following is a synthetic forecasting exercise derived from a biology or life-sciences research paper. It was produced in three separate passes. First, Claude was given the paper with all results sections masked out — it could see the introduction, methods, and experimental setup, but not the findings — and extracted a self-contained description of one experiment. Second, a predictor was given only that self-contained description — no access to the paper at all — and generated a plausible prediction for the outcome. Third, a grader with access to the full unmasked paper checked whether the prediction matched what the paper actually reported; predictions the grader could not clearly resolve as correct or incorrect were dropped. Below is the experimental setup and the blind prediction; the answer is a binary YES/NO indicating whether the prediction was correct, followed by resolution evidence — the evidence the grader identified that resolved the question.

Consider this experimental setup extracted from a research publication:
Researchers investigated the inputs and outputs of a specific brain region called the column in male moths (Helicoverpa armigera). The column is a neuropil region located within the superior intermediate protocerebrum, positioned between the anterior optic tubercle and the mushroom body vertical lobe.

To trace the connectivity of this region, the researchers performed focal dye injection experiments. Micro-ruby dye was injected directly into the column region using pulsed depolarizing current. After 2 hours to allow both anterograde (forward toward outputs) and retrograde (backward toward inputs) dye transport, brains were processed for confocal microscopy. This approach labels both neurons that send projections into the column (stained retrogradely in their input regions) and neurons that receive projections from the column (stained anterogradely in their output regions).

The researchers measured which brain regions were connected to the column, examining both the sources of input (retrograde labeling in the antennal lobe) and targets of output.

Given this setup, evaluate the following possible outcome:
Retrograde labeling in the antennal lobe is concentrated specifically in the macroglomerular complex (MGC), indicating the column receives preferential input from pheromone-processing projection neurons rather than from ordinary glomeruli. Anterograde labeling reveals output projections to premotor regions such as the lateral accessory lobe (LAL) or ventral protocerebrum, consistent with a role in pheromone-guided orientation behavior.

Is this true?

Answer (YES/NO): NO